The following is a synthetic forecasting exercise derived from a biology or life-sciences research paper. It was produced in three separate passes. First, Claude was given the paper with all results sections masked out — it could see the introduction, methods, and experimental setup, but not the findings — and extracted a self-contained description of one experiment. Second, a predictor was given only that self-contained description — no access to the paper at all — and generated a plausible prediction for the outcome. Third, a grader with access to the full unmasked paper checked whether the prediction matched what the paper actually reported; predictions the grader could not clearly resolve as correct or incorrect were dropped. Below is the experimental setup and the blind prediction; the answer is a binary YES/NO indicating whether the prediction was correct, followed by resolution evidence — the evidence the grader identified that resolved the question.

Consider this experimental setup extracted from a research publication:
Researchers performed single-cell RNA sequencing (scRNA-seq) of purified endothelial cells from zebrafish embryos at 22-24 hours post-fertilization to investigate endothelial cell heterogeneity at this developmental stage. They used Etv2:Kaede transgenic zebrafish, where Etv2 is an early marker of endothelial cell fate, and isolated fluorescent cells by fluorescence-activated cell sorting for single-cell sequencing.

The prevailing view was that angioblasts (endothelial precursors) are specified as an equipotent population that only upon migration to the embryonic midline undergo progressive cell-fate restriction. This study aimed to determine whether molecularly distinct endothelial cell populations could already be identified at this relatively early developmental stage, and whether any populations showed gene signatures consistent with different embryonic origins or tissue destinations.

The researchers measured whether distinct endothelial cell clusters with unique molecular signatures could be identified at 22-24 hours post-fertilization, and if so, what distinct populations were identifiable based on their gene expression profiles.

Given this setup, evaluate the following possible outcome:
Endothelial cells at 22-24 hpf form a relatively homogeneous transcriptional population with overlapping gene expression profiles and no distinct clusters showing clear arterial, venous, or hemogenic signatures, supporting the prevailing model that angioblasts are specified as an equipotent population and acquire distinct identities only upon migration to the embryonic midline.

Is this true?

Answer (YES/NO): NO